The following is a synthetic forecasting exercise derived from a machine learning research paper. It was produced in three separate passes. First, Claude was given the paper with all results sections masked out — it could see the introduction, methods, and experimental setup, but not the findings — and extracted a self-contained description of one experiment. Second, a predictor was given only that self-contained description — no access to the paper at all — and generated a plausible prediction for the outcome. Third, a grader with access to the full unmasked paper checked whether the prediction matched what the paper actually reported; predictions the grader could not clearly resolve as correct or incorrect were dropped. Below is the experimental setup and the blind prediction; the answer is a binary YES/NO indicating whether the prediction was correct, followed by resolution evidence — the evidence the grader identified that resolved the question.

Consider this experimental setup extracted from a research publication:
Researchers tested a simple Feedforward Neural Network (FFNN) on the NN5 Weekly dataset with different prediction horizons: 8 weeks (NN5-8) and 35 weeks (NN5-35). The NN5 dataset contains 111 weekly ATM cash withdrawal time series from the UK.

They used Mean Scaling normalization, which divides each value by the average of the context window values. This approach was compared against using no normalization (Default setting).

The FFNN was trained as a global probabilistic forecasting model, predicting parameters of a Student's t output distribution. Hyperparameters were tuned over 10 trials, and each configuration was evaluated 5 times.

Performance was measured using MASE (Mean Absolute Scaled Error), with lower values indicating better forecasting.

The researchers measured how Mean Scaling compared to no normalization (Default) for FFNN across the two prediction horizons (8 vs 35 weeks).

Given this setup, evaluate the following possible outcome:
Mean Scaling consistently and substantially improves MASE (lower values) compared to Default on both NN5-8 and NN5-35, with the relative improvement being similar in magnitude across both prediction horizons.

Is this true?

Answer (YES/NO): NO